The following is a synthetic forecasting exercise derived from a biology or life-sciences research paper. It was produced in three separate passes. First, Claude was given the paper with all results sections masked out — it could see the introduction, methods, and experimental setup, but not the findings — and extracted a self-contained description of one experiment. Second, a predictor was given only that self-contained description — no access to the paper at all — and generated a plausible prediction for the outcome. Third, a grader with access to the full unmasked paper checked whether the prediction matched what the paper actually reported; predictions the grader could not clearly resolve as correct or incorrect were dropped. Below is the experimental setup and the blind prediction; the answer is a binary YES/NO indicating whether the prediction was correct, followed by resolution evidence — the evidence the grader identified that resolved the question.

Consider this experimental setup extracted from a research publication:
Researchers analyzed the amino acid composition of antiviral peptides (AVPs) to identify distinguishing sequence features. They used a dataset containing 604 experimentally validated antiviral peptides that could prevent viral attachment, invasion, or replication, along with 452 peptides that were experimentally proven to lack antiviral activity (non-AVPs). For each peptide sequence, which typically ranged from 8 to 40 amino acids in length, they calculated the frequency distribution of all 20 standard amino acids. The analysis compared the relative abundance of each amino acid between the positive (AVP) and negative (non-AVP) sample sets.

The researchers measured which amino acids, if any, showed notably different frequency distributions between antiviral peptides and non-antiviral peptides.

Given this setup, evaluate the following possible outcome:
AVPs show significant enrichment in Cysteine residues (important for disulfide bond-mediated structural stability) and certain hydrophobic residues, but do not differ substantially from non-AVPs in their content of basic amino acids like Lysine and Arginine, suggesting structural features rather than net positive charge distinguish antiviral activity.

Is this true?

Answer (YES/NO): NO